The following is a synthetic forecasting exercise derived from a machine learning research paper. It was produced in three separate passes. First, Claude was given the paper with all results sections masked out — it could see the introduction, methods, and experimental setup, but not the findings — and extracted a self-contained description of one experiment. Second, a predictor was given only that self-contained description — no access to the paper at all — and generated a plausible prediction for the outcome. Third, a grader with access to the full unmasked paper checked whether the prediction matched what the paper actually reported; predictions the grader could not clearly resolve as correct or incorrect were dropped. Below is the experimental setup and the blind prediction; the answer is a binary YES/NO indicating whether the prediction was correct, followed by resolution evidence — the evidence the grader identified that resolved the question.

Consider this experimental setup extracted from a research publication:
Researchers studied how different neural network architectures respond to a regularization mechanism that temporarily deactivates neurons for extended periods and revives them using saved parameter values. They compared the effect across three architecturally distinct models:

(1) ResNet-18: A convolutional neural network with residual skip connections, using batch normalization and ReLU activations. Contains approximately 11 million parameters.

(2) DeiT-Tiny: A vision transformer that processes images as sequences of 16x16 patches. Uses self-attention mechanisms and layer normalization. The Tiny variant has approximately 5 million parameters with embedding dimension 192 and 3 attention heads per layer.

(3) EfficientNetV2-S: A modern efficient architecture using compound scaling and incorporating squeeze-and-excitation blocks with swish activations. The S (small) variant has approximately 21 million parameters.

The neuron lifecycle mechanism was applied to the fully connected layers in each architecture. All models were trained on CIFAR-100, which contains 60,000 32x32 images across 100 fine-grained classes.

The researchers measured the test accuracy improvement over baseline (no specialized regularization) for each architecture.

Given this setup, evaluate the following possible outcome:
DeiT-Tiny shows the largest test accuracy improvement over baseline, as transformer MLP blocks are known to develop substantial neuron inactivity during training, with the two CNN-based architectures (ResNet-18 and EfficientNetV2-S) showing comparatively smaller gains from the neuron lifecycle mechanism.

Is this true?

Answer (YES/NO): NO